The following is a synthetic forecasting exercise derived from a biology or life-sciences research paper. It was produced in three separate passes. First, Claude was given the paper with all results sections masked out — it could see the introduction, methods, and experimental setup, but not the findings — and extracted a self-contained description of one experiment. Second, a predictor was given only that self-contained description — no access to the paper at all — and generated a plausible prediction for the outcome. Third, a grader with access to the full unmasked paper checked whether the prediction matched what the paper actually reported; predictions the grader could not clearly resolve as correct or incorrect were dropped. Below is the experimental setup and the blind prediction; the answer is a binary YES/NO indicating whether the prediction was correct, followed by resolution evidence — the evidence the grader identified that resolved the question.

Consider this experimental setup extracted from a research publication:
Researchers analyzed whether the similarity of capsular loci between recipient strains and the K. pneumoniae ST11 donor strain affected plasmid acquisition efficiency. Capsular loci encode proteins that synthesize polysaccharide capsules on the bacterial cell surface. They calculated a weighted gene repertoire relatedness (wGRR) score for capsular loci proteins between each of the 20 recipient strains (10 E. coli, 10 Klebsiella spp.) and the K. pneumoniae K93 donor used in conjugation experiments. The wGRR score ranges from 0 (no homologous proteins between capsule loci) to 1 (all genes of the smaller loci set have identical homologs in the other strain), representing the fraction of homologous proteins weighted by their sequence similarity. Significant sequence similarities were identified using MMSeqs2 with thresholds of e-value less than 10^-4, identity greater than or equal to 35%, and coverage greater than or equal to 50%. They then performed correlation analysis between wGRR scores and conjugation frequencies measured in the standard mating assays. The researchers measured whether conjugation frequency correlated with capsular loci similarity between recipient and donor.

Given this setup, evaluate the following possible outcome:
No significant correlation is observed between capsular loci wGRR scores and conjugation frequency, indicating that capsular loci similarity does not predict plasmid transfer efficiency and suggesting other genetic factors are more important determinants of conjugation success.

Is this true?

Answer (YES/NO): NO